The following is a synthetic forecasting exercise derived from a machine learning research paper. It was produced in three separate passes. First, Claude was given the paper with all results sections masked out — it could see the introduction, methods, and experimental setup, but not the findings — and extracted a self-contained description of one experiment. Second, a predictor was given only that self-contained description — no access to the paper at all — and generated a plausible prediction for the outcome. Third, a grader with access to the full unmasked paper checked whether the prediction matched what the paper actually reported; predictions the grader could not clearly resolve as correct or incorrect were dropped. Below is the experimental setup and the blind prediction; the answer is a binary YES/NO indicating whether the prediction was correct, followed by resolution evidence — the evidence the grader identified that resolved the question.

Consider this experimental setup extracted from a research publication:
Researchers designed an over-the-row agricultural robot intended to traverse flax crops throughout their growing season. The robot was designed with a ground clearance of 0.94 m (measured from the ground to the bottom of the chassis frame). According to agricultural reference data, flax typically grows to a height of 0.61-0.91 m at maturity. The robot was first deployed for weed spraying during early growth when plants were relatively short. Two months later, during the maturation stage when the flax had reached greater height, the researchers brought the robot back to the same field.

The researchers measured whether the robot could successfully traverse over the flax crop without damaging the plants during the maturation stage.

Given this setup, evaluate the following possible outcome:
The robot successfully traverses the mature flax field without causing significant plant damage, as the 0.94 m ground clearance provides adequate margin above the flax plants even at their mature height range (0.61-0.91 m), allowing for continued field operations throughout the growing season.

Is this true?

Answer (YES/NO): YES